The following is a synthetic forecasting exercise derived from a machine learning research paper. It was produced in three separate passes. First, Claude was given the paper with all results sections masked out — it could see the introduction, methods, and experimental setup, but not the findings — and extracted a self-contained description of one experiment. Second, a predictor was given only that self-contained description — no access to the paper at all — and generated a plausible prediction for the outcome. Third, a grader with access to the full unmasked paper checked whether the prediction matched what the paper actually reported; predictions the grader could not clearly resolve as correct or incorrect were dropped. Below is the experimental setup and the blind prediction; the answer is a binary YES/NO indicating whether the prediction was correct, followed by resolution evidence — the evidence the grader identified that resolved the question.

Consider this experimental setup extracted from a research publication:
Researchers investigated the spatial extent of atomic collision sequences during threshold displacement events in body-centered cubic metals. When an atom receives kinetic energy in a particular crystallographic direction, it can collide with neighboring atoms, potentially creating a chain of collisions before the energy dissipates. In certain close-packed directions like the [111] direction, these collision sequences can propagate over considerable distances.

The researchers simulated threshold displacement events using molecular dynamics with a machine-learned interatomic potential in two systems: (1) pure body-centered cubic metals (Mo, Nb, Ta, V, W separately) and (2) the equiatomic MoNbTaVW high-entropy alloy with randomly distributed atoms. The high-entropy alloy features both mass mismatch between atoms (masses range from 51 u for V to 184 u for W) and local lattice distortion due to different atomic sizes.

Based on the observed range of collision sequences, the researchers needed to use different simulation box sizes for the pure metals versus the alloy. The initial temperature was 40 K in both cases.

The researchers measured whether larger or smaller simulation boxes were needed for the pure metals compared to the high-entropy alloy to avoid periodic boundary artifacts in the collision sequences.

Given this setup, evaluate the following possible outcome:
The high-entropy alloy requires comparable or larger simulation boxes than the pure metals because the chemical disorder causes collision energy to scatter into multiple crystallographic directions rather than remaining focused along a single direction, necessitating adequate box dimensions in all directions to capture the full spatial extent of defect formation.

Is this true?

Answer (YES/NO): NO